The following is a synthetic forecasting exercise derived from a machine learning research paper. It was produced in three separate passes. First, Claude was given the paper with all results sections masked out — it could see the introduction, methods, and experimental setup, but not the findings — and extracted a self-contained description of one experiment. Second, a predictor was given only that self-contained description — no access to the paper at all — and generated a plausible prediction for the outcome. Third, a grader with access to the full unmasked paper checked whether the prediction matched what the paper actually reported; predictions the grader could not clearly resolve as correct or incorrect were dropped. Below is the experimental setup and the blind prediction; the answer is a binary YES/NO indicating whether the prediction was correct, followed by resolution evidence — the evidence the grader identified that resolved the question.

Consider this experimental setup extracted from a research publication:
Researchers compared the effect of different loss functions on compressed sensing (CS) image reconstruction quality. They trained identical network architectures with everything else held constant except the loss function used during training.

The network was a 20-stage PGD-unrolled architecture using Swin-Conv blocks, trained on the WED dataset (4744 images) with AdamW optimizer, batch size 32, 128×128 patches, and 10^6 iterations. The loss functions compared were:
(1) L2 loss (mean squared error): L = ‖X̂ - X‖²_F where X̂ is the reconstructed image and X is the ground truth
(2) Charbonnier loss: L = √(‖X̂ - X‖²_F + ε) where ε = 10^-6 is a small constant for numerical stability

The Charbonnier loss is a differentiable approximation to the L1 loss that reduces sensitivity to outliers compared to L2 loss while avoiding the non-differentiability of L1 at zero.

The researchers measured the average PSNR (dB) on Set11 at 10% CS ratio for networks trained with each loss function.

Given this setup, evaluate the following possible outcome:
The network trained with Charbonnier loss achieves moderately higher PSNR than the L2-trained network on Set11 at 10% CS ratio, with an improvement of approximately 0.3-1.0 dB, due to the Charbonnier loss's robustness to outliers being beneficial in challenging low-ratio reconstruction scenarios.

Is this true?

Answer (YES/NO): NO